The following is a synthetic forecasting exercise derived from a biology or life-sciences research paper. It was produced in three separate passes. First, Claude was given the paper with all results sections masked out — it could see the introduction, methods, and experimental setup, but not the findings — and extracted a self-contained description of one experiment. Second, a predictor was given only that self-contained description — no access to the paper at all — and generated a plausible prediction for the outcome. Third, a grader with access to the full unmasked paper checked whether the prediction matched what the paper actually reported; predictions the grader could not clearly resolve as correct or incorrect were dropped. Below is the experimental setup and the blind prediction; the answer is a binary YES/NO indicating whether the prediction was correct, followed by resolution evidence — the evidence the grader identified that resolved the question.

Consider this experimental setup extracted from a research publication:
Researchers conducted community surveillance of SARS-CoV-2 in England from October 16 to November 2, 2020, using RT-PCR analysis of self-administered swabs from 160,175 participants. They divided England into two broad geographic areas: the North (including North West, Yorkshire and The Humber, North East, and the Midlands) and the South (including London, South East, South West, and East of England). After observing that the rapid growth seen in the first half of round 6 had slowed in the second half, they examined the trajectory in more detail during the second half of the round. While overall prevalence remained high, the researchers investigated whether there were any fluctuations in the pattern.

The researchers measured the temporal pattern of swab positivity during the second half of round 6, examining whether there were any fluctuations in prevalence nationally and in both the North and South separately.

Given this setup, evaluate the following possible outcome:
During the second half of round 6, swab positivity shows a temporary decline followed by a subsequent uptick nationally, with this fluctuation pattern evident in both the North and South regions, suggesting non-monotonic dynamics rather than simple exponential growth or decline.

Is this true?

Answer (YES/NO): YES